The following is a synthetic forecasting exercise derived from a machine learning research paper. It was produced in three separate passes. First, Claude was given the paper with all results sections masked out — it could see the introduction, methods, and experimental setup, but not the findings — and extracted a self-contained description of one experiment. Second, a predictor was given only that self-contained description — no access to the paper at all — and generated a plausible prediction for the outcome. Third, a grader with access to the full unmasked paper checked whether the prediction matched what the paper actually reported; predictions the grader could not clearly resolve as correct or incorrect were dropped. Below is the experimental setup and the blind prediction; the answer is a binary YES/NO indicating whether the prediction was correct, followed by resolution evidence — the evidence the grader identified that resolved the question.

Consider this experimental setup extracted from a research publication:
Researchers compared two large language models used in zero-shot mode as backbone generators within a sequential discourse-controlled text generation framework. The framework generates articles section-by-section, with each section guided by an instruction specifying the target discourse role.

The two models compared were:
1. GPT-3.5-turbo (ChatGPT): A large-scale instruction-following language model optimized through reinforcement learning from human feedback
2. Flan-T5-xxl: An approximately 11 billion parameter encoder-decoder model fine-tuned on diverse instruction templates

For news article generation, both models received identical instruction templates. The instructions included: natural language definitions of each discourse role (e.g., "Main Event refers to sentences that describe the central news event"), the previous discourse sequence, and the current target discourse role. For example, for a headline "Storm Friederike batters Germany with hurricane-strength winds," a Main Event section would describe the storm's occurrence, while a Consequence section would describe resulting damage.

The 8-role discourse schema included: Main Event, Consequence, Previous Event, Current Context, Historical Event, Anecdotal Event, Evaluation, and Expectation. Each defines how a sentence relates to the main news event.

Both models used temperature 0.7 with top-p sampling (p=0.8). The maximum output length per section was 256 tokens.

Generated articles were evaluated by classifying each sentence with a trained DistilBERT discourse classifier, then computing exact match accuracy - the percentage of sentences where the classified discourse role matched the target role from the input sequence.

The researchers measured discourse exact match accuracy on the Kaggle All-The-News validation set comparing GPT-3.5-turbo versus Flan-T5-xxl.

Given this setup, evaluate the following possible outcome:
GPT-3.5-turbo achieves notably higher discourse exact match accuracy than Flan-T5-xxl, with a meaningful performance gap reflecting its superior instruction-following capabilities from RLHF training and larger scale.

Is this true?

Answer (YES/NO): YES